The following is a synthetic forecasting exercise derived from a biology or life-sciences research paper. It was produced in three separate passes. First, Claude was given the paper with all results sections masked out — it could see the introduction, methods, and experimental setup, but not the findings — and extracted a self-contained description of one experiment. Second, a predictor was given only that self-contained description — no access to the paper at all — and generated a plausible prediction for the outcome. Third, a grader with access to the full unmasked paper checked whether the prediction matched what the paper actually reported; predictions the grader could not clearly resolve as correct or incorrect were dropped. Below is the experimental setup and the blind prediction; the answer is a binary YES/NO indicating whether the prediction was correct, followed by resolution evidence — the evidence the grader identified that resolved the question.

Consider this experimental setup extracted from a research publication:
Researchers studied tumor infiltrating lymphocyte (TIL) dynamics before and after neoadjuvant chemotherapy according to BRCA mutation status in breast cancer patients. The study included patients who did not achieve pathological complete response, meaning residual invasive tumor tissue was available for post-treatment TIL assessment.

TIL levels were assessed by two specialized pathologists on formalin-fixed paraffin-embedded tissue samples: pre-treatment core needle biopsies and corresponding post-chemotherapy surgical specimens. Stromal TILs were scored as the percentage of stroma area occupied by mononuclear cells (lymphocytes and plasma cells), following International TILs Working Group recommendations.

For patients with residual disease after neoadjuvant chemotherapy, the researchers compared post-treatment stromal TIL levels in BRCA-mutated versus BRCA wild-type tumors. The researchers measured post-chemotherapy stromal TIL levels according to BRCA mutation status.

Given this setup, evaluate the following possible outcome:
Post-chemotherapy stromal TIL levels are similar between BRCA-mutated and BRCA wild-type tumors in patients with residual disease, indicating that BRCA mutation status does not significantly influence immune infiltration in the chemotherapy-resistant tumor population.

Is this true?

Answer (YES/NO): YES